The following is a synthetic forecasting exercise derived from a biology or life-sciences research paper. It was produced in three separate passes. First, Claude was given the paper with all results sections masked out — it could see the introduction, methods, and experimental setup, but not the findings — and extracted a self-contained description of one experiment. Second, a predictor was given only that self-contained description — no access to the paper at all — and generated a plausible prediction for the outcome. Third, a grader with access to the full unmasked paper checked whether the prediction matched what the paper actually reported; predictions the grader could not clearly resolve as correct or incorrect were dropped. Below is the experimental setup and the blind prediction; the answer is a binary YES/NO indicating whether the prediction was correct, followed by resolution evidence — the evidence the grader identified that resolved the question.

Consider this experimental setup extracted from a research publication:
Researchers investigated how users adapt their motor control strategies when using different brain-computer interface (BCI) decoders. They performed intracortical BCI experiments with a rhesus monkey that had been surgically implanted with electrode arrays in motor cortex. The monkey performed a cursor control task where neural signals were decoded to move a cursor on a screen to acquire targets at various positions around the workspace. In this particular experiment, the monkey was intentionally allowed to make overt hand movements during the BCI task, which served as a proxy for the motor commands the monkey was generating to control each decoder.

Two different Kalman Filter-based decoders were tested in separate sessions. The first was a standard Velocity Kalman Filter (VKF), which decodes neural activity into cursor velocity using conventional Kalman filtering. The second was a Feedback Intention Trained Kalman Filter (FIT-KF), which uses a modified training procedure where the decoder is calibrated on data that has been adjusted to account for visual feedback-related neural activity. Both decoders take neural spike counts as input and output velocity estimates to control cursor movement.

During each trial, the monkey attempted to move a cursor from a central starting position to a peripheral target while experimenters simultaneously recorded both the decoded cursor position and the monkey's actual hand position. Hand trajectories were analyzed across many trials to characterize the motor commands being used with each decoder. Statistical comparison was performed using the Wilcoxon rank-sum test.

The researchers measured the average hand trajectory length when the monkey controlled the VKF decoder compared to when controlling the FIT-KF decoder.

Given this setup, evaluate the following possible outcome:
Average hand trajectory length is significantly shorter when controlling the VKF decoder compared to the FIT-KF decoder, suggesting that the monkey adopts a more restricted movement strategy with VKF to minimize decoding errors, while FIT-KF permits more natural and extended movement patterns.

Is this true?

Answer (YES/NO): NO